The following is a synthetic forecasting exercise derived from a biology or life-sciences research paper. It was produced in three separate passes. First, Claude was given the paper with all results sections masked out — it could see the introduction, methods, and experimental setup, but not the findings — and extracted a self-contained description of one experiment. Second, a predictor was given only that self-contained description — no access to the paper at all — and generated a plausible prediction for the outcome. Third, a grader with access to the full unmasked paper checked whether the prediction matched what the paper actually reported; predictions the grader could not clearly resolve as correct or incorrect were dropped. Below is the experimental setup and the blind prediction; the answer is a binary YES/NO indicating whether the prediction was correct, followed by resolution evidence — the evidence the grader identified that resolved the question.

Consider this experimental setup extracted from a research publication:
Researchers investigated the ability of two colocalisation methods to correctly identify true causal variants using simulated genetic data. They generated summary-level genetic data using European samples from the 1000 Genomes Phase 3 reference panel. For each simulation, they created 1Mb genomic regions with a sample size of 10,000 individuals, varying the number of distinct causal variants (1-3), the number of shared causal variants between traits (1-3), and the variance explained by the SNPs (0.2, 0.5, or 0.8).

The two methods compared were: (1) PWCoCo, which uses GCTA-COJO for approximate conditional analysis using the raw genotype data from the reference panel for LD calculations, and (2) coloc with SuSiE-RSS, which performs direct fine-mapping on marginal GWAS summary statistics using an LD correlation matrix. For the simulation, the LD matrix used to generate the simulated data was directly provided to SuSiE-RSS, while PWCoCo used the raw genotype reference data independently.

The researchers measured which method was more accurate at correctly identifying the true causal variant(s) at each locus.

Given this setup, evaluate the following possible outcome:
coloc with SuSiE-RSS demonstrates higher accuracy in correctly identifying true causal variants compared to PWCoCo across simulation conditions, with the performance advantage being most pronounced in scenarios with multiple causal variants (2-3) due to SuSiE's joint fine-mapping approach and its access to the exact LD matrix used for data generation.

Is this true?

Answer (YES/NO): NO